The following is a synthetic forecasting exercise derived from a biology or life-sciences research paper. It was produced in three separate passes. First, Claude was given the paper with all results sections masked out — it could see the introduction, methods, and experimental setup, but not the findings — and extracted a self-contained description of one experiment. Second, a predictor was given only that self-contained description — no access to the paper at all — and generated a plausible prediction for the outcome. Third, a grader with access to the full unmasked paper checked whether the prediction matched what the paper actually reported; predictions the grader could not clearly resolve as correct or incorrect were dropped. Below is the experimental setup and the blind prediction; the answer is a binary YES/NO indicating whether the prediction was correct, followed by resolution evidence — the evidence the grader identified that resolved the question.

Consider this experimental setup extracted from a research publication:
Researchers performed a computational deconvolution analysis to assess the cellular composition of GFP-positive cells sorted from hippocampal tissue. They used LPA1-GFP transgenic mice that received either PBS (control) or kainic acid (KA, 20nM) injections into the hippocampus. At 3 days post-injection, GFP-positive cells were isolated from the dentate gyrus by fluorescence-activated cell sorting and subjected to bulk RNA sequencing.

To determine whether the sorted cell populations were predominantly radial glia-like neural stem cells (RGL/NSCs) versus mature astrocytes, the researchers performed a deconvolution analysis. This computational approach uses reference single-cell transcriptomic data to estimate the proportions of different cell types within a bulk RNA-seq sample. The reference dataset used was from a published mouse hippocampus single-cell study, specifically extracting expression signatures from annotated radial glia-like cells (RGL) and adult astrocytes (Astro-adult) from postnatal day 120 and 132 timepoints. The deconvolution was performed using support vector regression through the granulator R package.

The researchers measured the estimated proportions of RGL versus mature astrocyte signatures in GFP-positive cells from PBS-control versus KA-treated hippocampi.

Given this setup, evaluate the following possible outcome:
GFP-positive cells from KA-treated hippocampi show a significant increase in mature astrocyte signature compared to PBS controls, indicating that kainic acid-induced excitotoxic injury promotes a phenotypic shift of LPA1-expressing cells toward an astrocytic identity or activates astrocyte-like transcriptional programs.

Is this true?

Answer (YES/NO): NO